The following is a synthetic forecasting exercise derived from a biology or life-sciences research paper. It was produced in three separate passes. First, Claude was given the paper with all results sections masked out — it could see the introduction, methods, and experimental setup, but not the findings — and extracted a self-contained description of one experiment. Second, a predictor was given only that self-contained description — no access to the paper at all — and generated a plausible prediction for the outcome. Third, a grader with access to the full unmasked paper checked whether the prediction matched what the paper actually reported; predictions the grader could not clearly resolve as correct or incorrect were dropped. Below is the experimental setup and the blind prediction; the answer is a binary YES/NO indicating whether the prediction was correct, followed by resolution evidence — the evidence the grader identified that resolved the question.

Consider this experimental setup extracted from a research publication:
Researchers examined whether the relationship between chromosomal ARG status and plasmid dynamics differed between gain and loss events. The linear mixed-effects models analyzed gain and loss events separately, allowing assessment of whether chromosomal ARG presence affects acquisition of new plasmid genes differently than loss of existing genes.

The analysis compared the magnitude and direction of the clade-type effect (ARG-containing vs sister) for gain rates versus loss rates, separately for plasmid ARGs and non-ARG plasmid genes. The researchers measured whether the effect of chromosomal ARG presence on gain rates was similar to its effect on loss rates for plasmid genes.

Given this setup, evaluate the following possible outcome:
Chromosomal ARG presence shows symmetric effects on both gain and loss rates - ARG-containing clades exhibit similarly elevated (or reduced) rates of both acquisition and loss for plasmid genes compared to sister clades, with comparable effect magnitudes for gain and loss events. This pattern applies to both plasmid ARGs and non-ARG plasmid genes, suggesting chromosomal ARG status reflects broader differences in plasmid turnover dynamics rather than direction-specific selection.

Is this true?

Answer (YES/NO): NO